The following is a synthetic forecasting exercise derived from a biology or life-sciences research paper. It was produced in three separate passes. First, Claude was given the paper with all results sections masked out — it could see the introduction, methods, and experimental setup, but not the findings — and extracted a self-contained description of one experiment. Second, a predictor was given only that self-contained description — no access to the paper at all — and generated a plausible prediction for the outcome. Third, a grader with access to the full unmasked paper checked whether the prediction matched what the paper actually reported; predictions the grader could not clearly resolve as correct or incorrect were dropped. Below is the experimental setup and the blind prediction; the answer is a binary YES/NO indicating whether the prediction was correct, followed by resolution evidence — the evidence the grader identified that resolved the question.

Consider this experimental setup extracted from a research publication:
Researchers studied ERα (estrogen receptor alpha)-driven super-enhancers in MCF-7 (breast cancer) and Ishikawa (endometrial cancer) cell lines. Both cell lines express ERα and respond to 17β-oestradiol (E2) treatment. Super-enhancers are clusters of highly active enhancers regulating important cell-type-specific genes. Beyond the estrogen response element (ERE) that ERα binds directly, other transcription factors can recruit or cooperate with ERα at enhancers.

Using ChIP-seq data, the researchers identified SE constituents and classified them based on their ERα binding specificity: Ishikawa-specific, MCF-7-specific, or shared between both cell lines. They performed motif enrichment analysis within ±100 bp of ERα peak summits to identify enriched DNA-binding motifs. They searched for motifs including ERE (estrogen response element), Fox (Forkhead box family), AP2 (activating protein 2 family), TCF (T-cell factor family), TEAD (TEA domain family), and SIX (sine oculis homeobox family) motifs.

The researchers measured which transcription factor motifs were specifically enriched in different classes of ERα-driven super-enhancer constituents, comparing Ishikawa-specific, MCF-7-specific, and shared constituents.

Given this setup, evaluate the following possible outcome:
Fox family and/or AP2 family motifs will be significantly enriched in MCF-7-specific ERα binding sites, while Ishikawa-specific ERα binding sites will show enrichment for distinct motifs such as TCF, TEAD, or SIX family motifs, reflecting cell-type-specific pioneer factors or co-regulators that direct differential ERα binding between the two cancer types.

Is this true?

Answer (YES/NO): YES